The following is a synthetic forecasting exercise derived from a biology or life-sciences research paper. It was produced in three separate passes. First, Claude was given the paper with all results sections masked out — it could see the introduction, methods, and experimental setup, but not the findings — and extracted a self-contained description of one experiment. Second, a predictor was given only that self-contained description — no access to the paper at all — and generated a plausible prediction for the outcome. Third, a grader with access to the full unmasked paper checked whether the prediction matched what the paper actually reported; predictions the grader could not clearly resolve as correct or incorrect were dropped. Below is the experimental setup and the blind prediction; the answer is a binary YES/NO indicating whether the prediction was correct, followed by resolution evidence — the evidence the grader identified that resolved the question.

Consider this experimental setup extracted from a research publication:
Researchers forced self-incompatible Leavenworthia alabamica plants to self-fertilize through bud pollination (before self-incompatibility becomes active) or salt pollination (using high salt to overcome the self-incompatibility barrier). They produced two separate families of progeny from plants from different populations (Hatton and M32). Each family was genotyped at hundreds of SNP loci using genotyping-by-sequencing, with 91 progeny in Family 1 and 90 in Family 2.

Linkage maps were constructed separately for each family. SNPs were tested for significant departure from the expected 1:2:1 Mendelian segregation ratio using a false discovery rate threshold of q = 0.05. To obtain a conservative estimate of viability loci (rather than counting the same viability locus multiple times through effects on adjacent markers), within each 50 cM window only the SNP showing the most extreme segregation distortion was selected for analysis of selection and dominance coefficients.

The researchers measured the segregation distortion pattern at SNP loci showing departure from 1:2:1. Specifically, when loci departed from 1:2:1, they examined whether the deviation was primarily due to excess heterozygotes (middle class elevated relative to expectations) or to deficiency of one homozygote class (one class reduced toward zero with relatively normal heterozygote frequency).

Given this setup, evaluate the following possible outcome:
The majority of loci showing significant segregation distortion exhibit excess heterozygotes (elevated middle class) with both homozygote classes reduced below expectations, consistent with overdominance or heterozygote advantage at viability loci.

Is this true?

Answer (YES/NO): YES